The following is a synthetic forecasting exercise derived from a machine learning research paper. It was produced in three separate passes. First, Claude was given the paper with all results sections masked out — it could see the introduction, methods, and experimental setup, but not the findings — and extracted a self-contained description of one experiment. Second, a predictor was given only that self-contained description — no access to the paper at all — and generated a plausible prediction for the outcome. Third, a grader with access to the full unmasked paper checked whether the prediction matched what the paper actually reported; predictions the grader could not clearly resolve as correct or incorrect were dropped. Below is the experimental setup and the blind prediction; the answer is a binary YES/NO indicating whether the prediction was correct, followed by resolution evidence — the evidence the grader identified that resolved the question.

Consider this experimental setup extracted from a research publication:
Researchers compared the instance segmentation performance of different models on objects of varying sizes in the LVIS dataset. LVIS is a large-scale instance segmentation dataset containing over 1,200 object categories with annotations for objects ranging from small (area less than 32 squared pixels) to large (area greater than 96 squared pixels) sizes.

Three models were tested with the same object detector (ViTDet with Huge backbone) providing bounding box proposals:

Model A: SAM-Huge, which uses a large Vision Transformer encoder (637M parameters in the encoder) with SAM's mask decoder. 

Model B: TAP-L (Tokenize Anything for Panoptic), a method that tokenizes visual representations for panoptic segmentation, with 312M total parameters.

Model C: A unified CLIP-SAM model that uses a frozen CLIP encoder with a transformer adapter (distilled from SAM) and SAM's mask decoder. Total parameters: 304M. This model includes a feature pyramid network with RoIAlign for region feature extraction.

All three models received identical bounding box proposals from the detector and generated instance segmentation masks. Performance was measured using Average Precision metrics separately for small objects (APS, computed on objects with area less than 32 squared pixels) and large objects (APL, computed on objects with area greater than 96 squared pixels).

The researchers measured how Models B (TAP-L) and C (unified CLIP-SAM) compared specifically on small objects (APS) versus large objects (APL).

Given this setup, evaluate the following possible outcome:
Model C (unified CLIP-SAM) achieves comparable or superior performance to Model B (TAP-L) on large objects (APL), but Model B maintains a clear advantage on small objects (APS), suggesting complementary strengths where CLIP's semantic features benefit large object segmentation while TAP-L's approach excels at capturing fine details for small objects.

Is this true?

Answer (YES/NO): NO